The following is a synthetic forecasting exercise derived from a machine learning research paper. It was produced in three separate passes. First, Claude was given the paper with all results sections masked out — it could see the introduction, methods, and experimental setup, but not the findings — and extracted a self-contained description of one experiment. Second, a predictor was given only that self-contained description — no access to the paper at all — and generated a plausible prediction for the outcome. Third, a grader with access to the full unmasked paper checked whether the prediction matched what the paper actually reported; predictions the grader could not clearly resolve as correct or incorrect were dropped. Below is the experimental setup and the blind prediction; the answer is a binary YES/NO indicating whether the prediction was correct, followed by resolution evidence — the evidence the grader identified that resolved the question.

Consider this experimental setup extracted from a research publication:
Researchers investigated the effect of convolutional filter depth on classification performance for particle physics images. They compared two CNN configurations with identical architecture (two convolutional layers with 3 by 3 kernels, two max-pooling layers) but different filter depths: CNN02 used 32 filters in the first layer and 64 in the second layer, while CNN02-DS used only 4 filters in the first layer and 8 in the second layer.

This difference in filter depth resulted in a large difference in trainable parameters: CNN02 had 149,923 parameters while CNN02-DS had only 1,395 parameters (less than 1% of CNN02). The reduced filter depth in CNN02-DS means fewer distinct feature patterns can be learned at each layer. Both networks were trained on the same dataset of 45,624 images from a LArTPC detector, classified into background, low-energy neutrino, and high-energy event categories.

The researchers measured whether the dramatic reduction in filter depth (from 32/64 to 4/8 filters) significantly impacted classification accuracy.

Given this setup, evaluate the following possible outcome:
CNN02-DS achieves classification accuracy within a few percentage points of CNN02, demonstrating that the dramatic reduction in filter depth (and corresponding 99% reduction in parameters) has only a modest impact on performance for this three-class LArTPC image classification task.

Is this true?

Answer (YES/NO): YES